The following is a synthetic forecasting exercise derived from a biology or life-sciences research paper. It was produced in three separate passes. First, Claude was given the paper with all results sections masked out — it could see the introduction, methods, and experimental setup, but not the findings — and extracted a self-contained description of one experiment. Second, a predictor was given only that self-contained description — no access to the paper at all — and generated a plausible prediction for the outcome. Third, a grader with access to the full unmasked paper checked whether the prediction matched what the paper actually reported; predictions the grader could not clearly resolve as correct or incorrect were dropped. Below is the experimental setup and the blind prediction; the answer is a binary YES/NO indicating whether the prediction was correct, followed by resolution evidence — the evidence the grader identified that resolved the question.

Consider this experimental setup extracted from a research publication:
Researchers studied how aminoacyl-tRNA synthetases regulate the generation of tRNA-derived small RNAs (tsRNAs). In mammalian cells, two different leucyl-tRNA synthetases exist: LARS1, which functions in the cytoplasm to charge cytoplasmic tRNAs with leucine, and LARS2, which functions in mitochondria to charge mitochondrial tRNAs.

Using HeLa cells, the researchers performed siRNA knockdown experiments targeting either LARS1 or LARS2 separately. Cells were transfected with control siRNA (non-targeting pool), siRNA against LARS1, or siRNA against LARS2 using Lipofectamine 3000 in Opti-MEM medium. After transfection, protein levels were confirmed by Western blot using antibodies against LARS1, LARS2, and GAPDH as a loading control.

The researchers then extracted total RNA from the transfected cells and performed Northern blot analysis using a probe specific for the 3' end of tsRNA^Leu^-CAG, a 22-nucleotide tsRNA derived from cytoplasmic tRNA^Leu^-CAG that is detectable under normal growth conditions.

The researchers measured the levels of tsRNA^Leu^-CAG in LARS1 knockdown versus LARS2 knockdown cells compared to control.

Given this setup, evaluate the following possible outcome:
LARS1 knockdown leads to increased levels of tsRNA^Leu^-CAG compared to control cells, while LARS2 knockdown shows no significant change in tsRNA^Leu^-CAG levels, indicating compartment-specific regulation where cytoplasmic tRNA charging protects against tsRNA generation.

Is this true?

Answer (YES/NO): NO